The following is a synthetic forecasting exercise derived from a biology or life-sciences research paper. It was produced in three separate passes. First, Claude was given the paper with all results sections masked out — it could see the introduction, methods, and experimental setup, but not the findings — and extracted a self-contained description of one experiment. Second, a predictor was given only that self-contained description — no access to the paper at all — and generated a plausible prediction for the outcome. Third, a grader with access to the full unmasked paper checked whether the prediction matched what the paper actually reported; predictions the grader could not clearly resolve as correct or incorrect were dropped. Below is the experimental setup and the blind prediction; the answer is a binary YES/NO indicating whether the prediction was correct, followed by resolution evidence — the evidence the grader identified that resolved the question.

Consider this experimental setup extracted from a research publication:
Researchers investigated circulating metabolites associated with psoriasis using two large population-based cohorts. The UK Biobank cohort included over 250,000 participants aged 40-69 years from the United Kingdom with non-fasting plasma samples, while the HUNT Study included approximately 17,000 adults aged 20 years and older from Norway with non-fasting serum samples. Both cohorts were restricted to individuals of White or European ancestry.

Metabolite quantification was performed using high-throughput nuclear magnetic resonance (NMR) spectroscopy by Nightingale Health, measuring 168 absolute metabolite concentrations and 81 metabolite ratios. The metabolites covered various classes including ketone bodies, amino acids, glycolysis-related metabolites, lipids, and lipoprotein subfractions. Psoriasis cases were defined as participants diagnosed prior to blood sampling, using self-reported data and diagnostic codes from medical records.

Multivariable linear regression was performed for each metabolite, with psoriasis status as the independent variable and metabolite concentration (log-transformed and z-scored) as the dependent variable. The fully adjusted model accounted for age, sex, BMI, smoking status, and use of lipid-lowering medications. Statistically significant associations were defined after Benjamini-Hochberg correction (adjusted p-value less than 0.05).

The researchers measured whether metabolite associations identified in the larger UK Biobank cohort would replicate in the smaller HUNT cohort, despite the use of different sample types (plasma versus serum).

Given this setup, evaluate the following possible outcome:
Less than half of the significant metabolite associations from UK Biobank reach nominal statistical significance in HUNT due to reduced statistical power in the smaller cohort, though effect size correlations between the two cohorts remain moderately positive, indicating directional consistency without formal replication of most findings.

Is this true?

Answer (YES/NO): NO